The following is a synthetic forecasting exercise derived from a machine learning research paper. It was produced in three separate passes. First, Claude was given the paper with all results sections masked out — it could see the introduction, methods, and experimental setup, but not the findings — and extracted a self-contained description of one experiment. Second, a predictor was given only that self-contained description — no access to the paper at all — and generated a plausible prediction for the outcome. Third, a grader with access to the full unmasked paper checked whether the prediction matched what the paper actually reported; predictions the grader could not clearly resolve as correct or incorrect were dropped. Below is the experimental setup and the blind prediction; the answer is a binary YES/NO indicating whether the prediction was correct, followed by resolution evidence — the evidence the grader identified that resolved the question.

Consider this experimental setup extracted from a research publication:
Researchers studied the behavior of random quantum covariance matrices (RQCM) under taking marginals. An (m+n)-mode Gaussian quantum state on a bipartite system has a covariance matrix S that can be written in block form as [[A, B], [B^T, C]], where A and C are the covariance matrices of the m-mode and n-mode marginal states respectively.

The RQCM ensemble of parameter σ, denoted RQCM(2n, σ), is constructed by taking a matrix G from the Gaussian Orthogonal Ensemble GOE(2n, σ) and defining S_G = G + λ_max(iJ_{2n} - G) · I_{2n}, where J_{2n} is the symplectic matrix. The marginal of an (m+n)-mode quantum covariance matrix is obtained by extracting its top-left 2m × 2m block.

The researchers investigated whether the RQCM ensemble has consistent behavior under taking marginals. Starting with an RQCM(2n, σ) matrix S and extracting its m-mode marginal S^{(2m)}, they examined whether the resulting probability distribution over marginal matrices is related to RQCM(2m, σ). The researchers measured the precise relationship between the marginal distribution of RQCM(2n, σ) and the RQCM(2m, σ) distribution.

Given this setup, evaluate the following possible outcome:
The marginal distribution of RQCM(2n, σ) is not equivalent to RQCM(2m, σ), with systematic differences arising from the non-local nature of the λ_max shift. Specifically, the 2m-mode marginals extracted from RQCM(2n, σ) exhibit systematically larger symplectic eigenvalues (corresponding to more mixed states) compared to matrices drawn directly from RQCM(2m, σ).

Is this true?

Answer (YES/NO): NO